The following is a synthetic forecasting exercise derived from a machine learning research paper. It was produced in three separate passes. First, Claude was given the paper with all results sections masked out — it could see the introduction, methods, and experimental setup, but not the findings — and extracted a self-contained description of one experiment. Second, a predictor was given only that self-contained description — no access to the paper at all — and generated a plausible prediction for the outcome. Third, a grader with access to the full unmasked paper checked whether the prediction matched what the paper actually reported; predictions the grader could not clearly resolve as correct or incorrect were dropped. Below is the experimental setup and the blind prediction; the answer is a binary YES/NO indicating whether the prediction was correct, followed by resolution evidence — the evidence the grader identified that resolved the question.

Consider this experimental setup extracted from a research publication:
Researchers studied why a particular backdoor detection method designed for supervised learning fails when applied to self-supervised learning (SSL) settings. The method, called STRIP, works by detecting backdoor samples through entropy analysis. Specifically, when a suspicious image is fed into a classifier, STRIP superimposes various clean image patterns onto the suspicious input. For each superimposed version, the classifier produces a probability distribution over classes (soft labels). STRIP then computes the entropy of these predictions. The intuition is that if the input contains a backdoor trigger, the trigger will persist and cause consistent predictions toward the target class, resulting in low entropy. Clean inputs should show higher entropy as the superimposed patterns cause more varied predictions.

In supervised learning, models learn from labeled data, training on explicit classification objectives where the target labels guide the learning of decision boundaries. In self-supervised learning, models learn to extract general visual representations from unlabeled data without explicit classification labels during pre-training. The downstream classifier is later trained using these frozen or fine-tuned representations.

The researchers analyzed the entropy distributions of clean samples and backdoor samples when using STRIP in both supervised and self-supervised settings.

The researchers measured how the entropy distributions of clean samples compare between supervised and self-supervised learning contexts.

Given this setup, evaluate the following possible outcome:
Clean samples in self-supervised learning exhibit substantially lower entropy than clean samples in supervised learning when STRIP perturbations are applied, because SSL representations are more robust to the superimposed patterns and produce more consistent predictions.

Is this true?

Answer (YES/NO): YES